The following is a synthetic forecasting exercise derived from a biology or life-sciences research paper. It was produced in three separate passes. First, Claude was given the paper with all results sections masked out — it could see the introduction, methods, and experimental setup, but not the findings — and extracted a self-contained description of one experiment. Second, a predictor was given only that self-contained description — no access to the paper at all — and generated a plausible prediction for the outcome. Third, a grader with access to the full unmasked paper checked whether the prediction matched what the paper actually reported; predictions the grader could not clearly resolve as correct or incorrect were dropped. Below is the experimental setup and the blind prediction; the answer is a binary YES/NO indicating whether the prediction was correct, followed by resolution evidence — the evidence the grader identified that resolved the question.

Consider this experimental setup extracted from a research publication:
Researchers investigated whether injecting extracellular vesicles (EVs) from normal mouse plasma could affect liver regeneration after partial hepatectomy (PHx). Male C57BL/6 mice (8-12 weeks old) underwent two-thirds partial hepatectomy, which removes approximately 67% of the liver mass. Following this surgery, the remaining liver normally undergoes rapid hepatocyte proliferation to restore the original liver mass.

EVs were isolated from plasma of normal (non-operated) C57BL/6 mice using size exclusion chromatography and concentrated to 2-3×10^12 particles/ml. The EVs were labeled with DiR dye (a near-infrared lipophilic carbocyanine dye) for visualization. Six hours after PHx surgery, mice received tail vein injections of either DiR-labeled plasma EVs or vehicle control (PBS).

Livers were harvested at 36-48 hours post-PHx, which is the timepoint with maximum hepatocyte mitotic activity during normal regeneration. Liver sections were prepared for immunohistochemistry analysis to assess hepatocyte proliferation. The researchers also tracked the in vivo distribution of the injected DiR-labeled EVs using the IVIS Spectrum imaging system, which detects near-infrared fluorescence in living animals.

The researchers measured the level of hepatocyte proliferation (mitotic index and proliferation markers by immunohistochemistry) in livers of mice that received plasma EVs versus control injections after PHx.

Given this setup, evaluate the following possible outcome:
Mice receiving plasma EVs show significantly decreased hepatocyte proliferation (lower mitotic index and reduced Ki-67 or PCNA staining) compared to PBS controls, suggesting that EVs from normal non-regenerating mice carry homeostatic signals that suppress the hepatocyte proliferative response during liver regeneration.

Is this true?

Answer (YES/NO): YES